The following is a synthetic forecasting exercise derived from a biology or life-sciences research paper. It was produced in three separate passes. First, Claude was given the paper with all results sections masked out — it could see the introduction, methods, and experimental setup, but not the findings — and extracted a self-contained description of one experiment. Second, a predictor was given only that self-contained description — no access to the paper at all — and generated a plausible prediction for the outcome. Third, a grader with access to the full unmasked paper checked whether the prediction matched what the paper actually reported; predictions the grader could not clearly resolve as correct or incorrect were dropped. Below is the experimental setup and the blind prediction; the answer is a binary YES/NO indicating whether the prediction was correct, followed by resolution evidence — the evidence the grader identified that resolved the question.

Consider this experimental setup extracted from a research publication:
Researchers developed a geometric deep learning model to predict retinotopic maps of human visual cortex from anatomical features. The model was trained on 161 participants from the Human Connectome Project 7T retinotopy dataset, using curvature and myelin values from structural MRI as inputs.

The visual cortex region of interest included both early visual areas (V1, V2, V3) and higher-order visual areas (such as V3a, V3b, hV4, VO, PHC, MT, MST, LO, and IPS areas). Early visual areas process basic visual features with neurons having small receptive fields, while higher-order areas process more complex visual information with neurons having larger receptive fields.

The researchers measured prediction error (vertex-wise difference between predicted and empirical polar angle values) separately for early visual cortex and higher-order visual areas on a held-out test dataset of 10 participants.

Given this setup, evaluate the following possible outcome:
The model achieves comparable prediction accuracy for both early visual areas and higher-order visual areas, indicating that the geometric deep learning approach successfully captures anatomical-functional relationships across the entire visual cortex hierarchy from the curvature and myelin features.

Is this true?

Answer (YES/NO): NO